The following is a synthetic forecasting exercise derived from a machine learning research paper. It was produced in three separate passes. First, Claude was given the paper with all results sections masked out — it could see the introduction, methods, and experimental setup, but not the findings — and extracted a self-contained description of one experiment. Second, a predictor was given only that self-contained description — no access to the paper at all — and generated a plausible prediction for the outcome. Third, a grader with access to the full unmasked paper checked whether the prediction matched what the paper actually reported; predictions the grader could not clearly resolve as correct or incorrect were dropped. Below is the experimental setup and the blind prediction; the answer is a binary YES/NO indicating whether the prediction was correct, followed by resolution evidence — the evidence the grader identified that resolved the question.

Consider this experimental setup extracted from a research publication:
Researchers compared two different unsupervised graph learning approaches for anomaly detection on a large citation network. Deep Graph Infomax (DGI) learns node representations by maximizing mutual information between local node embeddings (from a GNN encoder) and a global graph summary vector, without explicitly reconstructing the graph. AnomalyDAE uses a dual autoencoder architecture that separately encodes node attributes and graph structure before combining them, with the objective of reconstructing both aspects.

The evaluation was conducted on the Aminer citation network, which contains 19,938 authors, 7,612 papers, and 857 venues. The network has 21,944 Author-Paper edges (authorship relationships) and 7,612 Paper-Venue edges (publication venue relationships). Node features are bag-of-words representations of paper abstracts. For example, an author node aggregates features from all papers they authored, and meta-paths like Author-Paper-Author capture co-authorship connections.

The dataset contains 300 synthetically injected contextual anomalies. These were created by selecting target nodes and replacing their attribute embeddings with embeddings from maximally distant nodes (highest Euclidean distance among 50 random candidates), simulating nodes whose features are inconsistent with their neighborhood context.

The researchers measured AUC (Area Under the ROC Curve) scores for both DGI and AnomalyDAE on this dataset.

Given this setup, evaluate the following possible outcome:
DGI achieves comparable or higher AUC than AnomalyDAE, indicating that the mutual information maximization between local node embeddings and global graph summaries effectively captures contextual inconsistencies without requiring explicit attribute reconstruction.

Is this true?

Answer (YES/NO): NO